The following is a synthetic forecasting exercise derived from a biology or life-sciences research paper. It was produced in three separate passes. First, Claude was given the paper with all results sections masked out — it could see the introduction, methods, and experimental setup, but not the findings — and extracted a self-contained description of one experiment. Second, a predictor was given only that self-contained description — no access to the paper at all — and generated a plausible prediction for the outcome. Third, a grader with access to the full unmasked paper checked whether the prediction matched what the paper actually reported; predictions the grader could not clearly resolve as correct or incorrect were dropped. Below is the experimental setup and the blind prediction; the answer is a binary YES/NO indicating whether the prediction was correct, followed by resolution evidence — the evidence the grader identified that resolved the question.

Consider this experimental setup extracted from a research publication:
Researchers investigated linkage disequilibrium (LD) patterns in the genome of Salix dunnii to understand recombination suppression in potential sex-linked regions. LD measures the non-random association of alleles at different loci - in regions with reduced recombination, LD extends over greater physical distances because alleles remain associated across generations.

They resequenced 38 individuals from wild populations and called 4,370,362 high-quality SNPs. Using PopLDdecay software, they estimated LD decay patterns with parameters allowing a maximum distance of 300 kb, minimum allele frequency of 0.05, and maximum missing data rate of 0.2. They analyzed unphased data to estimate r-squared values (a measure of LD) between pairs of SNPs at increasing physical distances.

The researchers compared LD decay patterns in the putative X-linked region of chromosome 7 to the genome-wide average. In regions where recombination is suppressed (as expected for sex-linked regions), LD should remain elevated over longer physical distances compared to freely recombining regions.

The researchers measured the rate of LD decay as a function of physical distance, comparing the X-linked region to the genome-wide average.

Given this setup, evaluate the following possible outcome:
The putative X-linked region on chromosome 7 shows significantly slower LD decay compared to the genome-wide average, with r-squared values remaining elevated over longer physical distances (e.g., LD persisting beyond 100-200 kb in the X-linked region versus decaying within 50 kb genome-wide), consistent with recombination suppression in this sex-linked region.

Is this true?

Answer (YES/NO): YES